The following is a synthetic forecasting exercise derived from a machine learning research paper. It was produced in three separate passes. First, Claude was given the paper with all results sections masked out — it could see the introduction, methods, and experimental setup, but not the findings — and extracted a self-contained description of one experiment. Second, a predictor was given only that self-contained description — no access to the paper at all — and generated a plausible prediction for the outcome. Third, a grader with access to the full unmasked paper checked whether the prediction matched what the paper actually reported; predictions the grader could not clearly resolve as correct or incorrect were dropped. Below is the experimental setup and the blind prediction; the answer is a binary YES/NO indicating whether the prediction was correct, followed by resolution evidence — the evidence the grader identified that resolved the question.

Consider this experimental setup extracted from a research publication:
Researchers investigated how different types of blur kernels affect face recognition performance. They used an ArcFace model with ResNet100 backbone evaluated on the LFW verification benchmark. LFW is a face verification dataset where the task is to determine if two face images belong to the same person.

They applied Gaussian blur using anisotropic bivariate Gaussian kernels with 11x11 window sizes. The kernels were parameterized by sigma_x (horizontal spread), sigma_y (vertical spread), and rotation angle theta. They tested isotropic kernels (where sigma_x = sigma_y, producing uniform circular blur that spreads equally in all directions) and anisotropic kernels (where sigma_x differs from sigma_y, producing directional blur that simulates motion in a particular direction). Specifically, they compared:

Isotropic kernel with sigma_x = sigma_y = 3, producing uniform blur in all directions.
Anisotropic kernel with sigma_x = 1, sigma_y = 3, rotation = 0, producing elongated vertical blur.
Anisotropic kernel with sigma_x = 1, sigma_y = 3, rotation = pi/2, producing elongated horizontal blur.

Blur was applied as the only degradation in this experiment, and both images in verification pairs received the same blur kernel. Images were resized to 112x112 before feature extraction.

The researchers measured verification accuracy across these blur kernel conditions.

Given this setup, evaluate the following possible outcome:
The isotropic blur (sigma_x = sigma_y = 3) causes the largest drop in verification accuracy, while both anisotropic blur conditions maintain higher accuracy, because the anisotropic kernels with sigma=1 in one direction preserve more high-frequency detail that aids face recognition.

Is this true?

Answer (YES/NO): NO